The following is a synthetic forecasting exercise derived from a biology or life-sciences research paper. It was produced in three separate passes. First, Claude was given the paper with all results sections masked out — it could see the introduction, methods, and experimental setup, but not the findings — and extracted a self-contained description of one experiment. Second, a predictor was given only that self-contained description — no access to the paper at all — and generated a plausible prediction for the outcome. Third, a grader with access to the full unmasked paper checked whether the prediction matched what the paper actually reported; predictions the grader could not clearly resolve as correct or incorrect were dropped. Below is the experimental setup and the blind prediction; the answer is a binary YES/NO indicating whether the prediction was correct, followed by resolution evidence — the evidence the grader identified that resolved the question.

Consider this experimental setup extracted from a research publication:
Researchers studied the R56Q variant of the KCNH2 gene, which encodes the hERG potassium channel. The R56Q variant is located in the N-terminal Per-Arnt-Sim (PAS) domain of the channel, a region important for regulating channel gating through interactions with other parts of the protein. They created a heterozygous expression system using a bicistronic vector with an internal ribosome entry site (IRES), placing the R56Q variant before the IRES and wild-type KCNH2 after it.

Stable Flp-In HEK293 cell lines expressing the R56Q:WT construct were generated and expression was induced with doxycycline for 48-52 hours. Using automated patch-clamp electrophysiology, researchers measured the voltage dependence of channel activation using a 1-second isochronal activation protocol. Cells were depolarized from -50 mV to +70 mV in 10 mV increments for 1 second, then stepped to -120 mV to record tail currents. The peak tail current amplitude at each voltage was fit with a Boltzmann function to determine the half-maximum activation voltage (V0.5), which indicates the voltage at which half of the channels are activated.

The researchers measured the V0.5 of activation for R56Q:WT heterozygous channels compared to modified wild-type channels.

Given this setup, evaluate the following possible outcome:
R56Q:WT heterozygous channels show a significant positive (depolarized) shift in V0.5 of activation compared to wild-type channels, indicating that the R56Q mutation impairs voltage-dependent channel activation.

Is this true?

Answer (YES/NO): NO